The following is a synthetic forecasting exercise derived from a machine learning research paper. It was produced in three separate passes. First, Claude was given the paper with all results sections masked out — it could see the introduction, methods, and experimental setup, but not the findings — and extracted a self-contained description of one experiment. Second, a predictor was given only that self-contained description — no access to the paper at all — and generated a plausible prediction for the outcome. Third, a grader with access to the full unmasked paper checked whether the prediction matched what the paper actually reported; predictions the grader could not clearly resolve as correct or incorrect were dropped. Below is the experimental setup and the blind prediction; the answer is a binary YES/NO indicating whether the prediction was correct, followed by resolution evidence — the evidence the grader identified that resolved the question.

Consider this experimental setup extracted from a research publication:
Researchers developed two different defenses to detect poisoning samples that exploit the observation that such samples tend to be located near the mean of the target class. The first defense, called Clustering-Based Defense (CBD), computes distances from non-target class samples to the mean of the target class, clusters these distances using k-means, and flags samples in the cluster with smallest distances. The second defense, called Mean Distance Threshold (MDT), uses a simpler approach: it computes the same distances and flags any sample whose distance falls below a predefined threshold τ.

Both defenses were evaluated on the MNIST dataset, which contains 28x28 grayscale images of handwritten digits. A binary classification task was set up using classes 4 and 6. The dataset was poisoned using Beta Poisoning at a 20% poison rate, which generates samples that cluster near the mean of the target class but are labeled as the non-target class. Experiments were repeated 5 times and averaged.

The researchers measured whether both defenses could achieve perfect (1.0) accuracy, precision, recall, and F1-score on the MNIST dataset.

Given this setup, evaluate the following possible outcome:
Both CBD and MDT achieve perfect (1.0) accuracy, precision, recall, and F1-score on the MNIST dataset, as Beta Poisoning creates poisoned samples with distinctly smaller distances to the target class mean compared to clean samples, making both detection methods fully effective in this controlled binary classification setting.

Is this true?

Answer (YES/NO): YES